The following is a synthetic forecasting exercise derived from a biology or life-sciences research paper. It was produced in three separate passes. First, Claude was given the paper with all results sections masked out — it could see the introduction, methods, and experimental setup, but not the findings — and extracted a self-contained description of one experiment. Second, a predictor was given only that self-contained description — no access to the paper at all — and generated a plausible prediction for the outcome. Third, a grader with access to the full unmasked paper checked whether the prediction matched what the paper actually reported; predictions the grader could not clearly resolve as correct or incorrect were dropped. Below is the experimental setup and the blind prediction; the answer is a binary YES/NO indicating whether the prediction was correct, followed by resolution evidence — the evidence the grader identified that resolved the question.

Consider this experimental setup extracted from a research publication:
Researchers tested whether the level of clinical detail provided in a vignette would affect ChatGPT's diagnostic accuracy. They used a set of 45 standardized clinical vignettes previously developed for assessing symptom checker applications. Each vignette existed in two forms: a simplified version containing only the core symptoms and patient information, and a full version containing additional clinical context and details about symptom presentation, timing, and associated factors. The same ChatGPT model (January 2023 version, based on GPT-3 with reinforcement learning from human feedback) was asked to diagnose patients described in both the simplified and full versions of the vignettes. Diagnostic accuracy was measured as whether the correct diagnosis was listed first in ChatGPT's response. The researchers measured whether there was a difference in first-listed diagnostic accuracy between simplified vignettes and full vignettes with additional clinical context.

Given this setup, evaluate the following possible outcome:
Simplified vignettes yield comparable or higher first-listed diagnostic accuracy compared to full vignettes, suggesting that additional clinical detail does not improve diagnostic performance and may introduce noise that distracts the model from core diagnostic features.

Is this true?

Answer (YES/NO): NO